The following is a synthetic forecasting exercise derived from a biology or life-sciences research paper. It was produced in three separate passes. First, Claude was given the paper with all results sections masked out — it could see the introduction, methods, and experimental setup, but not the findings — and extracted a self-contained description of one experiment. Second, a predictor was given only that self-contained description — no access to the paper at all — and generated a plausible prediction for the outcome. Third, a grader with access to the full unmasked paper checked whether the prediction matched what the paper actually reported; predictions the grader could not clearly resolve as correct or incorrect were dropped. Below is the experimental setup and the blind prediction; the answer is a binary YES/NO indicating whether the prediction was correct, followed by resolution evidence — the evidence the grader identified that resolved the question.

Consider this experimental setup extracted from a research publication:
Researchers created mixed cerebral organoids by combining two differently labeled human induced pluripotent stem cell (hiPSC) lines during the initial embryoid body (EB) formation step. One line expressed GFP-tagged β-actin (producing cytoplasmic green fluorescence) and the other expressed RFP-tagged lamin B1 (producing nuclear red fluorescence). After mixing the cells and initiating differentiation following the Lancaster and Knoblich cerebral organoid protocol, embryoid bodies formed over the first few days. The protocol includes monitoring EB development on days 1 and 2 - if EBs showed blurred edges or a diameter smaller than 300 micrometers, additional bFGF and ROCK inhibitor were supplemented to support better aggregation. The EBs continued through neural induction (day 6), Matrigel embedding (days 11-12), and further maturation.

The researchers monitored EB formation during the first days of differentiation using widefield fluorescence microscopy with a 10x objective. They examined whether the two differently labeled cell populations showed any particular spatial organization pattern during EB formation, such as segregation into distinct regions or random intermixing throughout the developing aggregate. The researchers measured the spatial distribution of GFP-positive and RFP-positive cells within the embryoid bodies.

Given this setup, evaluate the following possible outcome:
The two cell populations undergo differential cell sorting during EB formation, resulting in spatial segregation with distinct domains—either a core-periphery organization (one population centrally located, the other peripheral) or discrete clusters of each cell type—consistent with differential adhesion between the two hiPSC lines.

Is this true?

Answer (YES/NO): YES